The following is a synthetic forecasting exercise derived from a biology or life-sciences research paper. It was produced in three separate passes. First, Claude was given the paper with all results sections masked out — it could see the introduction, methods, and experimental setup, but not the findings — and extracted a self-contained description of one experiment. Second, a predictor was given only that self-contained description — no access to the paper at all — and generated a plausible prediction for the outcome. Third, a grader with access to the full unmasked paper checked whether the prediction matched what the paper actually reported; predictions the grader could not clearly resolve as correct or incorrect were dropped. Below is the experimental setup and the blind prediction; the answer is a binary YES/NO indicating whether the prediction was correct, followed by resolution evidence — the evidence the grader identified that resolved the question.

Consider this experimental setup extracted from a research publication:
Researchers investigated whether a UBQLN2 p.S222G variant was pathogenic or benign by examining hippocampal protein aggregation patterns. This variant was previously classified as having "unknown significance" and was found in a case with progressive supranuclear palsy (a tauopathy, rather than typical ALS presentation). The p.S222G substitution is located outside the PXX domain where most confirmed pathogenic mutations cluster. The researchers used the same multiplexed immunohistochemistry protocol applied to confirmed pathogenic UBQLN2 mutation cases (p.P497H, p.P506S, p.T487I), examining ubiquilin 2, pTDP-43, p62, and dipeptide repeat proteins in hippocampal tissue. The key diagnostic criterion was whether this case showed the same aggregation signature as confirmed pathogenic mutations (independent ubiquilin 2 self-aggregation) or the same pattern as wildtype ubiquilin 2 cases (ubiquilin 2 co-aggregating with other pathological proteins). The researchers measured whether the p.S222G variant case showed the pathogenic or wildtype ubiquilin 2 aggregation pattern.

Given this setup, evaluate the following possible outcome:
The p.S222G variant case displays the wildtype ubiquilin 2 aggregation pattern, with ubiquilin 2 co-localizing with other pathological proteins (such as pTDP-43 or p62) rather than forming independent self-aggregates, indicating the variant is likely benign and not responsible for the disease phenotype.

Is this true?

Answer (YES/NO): NO